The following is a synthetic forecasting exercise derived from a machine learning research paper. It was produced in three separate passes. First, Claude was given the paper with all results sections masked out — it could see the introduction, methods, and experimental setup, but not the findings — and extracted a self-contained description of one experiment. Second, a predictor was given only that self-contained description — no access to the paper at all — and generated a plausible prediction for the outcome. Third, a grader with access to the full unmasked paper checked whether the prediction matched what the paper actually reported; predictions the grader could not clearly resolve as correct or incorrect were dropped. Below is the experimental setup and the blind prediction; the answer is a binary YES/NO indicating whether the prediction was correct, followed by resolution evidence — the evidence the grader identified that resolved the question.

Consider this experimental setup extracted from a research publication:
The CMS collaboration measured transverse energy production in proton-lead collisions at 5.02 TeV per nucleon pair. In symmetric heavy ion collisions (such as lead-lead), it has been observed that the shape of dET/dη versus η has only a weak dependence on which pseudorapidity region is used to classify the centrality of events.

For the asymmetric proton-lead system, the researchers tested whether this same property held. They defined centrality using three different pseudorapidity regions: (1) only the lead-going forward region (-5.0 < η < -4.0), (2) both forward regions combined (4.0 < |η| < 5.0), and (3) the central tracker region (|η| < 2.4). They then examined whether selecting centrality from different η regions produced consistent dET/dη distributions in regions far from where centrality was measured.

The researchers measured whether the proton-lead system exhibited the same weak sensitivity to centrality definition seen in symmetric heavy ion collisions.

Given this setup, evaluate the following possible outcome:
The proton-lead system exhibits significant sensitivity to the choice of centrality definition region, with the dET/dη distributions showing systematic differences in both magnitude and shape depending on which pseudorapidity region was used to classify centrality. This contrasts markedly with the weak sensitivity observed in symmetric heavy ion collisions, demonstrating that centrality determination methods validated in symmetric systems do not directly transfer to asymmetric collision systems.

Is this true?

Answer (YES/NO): YES